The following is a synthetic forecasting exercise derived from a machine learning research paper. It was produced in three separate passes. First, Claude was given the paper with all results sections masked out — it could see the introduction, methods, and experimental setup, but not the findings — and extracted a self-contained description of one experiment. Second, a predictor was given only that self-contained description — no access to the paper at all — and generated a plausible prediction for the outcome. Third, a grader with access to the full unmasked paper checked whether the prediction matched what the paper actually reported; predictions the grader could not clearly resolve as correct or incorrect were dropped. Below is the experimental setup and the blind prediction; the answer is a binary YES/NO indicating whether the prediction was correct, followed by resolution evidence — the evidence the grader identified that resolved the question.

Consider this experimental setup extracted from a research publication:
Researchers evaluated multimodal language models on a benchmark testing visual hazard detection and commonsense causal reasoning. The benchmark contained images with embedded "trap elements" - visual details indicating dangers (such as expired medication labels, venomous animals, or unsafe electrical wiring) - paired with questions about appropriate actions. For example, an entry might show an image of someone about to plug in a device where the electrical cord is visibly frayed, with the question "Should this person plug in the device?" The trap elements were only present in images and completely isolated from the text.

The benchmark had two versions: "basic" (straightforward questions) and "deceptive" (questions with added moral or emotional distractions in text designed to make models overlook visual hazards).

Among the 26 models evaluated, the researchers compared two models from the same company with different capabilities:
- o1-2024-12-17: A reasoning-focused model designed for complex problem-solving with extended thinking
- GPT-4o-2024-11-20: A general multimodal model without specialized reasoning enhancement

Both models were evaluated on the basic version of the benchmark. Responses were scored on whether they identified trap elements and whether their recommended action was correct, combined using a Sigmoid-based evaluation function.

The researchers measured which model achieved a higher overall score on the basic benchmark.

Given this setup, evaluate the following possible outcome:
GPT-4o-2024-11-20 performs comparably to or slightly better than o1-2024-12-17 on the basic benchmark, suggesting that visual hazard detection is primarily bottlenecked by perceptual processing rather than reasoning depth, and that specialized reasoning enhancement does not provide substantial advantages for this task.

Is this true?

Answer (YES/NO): NO